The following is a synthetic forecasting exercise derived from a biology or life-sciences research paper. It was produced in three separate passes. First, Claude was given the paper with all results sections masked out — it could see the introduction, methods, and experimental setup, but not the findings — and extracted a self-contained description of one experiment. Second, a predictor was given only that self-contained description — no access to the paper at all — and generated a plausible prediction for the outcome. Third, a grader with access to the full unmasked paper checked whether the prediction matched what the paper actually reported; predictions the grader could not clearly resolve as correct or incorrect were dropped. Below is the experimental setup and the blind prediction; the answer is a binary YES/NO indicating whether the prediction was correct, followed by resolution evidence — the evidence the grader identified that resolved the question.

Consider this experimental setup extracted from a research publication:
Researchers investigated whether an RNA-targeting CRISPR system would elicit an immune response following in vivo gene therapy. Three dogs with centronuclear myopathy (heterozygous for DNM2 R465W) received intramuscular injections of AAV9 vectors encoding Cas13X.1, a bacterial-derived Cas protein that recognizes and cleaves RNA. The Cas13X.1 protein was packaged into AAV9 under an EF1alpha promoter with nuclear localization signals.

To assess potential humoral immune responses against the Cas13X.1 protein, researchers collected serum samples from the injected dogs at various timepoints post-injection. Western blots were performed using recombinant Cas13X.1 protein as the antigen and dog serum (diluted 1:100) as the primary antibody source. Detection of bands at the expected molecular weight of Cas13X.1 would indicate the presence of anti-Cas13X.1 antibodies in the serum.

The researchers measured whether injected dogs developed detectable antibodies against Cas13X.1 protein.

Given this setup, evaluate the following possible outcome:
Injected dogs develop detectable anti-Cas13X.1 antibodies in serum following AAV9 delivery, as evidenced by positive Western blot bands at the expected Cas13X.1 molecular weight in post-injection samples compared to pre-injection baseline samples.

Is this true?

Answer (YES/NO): NO